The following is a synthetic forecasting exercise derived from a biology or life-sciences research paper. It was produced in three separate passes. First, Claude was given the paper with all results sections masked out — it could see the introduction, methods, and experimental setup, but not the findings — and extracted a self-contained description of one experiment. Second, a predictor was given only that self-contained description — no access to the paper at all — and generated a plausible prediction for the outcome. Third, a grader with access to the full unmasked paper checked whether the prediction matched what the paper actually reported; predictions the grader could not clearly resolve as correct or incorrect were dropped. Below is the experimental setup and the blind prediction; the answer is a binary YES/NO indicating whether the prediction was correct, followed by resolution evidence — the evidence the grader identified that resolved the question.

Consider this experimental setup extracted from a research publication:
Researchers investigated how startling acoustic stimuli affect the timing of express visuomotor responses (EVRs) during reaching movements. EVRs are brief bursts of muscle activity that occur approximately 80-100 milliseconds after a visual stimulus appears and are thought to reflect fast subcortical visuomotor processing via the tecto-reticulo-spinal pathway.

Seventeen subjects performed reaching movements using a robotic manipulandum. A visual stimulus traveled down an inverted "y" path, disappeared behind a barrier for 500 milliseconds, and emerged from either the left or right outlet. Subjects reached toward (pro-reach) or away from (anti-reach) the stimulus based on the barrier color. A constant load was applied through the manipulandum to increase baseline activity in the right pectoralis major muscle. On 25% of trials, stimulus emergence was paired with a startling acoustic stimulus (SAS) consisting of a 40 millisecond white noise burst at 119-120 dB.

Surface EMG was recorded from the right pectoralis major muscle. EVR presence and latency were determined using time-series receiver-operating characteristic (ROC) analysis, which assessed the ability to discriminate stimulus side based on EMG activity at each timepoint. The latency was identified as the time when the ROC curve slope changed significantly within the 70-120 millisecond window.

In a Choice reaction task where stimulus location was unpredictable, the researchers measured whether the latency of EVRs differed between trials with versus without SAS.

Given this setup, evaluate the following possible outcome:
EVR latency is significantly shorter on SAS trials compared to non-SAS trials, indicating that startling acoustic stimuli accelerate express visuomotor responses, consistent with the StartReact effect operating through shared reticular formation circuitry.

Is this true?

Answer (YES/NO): NO